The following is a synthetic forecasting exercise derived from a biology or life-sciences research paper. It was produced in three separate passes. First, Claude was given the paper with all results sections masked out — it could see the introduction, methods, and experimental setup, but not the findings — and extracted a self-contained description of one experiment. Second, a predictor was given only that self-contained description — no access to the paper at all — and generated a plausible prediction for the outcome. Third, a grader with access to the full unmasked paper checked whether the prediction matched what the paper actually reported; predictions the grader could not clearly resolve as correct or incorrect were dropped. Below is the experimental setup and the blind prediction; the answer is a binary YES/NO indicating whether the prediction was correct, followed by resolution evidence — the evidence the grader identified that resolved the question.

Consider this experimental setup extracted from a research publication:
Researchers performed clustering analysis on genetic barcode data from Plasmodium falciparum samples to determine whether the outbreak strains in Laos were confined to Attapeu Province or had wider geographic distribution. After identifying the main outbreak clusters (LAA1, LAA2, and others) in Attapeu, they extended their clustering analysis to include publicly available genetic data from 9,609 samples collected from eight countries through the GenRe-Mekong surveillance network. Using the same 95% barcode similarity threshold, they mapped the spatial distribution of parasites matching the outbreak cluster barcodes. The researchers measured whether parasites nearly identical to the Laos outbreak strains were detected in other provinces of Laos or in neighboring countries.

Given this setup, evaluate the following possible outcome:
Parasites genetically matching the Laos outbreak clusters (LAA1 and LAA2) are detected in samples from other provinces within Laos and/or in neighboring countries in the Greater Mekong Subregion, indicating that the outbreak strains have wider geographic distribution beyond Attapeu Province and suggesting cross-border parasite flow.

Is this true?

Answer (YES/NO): NO